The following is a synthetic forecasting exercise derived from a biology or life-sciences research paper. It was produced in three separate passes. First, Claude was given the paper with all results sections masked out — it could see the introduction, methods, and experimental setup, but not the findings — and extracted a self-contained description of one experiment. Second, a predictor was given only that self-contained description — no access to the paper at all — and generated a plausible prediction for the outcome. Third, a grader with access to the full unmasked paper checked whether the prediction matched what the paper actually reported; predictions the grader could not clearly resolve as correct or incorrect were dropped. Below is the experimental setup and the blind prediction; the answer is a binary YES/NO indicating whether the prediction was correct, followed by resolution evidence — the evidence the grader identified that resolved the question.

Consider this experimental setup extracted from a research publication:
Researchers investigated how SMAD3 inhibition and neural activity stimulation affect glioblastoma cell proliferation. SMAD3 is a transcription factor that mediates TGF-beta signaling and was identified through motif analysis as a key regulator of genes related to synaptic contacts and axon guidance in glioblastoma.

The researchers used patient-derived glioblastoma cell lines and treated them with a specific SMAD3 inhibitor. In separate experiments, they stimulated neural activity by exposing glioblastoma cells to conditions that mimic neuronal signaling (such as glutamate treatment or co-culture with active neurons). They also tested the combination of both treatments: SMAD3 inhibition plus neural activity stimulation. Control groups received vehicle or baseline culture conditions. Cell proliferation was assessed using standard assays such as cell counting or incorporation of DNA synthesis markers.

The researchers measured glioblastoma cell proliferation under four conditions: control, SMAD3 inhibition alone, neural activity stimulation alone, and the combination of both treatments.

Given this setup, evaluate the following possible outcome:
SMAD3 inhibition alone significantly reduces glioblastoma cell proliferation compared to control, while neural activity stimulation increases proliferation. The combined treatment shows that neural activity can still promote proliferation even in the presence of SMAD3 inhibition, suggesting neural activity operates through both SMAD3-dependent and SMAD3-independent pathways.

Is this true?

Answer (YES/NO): NO